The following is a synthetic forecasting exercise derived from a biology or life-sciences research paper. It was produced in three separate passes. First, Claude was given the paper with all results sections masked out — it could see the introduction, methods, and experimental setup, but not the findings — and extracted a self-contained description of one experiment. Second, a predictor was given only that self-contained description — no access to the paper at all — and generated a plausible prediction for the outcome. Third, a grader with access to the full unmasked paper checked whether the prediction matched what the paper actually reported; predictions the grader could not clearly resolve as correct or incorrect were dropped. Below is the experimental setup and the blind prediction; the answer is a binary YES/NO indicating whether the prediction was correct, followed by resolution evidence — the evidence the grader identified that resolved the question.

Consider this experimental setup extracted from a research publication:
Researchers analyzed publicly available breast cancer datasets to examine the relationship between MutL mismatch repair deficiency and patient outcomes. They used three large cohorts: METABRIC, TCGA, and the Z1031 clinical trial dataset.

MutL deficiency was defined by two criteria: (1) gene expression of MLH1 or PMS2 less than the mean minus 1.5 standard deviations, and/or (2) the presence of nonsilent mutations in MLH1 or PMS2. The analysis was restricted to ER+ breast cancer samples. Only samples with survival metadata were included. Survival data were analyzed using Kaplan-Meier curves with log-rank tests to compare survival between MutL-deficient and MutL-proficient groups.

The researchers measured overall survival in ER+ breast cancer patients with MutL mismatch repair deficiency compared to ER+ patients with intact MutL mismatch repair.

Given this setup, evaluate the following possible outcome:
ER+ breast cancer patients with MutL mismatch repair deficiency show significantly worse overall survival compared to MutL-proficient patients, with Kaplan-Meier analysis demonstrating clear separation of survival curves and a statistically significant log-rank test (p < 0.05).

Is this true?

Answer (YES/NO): NO